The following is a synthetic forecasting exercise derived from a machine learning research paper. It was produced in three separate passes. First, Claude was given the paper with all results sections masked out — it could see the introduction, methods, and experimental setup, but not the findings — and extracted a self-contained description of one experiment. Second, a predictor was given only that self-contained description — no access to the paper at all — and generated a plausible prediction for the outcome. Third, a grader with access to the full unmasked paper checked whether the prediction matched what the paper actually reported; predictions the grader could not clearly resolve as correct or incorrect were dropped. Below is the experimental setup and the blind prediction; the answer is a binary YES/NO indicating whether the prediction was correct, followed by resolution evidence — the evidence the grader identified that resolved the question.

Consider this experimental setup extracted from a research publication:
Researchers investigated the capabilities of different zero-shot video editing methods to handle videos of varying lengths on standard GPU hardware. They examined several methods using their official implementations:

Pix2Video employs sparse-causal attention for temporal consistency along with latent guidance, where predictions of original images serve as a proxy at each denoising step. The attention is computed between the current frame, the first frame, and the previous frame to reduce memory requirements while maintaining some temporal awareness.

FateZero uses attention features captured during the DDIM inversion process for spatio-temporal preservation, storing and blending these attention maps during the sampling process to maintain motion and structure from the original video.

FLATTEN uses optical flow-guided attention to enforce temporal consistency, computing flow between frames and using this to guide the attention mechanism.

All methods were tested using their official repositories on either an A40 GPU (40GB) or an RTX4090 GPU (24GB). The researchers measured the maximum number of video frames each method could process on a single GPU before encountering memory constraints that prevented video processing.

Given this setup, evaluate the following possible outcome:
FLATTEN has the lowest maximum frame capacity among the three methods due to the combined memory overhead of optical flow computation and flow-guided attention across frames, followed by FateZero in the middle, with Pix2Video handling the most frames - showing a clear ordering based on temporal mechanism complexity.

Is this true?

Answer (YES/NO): NO